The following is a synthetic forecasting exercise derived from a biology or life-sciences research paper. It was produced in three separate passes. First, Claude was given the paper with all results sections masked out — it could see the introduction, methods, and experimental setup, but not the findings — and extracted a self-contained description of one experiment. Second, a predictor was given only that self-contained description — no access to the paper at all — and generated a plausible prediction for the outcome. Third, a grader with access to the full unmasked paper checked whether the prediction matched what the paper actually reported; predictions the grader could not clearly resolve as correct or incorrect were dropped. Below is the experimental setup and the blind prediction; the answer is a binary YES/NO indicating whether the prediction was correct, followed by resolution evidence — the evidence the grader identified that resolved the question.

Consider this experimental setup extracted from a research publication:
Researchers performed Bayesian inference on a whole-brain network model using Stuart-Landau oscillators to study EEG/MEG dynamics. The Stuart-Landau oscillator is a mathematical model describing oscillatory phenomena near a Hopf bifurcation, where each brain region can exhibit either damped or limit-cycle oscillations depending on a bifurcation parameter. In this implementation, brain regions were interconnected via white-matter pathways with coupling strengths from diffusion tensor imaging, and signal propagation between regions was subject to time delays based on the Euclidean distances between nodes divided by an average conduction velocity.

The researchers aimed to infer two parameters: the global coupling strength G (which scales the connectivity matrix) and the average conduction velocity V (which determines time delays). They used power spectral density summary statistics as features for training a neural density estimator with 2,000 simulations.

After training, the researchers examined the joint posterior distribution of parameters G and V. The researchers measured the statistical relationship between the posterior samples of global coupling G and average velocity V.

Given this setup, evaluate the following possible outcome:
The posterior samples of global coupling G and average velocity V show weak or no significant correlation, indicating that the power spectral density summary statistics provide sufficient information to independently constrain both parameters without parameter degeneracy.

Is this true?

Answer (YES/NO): NO